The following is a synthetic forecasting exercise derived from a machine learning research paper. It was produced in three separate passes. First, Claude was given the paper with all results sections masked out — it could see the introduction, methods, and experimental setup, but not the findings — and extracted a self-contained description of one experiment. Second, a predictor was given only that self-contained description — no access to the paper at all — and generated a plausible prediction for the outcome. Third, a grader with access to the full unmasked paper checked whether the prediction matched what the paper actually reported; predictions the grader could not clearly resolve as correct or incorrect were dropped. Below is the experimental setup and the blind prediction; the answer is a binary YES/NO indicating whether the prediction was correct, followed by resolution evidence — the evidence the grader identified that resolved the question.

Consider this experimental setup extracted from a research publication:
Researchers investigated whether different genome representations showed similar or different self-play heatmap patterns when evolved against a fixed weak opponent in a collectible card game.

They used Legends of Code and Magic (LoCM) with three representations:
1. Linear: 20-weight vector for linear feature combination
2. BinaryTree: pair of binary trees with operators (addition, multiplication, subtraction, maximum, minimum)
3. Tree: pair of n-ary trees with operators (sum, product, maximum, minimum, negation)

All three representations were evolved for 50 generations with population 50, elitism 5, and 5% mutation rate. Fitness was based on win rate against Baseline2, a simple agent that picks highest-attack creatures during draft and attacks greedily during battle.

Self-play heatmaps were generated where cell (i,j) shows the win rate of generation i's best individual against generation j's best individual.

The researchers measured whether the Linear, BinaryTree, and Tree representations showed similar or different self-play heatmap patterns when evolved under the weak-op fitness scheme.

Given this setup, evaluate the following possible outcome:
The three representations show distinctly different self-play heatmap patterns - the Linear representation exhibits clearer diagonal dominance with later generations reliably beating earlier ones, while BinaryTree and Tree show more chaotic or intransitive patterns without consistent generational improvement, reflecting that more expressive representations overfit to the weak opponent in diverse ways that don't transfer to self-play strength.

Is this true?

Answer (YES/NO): NO